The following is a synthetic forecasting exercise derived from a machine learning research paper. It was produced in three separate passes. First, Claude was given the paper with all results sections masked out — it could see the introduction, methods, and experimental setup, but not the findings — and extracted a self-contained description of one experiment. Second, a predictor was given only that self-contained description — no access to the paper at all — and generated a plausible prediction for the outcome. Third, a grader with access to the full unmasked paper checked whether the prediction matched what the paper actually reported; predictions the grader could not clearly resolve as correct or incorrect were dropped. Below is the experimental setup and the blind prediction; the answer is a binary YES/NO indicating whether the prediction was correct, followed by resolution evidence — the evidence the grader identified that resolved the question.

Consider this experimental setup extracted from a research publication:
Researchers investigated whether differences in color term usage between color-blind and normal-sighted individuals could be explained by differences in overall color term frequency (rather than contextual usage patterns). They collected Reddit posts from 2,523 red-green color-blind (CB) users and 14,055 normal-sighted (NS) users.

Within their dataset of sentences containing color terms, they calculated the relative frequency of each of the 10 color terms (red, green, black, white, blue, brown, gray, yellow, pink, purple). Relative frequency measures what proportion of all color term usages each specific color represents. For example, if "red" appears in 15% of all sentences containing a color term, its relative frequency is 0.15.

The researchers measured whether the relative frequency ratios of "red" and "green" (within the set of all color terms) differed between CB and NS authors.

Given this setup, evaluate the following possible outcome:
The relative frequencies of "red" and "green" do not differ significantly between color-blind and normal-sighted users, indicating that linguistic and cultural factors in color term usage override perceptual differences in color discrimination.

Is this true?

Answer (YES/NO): YES